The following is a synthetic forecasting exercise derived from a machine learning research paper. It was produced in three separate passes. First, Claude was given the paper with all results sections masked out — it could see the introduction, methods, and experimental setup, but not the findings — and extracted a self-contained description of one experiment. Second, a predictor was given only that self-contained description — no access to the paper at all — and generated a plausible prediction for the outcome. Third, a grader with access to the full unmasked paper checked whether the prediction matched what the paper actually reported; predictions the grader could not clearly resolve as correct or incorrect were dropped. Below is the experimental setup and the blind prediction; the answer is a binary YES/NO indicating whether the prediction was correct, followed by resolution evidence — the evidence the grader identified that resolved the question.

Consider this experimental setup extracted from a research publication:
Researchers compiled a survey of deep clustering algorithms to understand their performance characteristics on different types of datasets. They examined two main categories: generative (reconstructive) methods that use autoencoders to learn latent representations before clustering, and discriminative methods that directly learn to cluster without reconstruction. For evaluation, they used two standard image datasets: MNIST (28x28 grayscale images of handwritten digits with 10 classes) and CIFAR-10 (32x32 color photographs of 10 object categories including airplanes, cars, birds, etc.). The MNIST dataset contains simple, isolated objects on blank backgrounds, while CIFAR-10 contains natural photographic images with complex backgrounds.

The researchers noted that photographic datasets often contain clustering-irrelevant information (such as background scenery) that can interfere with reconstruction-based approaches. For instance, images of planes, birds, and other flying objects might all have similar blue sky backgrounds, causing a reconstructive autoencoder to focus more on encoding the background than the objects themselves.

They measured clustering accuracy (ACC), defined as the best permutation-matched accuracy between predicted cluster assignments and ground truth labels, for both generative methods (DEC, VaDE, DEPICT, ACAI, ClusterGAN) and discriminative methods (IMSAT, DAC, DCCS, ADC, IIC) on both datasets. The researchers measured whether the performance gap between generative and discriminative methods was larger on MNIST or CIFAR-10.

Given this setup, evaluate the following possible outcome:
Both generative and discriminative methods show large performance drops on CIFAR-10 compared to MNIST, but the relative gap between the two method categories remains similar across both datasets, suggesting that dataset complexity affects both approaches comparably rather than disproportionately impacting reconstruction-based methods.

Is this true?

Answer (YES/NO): NO